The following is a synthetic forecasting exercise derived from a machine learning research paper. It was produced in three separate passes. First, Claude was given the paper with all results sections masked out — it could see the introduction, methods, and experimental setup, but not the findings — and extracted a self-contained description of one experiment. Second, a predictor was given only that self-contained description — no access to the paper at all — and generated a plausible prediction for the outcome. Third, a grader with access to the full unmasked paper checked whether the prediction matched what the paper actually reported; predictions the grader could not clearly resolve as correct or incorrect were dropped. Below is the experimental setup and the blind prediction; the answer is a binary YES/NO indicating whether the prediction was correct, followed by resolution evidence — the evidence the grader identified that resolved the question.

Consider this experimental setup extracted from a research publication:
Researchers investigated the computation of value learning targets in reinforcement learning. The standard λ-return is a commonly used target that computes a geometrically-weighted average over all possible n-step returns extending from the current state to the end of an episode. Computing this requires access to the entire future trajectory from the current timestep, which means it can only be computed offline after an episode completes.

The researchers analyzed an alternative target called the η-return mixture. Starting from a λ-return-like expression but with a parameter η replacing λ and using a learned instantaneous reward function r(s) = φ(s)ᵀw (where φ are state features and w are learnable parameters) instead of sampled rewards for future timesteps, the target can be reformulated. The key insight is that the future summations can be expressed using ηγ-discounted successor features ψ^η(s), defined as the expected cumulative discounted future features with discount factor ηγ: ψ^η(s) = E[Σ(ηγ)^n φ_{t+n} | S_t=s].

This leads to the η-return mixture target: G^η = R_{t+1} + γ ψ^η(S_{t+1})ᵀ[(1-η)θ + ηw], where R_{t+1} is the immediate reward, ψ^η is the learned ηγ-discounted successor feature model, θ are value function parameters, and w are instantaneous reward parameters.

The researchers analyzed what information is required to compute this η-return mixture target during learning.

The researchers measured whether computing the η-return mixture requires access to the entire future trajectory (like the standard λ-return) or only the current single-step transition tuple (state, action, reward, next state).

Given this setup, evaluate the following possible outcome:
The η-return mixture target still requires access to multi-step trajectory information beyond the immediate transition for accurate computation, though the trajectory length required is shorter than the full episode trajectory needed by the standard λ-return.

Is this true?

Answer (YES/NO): NO